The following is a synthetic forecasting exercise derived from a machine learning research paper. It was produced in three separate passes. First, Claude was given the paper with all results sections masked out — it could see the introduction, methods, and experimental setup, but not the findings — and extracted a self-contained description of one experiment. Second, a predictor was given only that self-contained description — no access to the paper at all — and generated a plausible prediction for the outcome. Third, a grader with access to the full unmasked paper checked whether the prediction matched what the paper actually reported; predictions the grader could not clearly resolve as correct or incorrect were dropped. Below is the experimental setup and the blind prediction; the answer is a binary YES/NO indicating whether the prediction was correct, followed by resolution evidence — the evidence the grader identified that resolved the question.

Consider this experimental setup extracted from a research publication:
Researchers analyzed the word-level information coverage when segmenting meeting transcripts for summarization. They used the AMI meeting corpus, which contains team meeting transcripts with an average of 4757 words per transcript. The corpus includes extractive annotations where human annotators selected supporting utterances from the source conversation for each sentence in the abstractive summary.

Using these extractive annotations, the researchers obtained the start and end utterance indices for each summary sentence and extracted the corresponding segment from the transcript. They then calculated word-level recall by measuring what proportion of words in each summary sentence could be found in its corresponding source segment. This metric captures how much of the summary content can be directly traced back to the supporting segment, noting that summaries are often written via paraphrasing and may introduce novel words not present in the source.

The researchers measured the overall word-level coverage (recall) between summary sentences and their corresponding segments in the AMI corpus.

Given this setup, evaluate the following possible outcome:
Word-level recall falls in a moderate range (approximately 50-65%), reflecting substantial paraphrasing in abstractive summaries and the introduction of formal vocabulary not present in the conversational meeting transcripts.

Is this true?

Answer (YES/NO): NO